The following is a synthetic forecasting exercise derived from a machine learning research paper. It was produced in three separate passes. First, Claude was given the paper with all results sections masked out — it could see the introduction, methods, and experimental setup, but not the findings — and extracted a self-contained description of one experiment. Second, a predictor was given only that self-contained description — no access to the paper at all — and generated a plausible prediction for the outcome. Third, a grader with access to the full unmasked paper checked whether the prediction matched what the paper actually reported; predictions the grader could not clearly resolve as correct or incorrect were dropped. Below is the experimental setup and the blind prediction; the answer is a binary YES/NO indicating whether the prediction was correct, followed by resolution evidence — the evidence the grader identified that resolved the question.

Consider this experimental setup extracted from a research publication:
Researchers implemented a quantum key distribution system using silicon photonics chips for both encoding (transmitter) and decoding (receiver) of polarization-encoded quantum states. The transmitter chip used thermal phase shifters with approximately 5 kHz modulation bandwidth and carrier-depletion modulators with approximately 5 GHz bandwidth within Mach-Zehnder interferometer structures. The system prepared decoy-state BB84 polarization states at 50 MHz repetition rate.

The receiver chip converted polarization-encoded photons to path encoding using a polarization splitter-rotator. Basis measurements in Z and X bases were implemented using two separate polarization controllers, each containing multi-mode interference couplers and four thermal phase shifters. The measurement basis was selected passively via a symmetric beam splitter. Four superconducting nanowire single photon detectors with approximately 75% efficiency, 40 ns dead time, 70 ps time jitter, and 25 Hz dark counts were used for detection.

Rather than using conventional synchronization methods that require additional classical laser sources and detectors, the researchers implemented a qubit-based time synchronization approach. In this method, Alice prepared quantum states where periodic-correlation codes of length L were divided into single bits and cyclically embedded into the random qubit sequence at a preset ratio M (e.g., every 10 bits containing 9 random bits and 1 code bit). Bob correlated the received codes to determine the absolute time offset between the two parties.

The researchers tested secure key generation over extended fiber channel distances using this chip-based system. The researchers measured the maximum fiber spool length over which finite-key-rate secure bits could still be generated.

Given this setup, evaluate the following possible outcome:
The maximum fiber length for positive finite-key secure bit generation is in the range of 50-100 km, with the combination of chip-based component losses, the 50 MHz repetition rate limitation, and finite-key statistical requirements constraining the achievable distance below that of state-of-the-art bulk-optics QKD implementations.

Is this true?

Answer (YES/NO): NO